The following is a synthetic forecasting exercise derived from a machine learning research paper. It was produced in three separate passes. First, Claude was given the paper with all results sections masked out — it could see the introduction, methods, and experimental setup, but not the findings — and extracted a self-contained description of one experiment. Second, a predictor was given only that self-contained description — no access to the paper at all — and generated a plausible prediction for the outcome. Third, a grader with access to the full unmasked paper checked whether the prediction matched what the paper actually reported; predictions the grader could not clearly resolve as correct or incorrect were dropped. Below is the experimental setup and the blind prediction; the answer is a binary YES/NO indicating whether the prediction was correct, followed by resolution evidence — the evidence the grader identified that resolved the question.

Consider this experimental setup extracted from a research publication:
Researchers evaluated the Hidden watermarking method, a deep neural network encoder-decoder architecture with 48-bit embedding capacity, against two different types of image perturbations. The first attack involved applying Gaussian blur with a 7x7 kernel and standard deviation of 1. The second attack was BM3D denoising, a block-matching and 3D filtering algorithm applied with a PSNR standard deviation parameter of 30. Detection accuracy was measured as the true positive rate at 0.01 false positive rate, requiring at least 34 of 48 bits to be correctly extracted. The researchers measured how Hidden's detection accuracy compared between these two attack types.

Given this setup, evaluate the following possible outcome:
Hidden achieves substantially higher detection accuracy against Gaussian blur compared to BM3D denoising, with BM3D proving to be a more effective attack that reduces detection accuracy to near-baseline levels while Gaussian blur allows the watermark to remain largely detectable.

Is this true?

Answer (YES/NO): YES